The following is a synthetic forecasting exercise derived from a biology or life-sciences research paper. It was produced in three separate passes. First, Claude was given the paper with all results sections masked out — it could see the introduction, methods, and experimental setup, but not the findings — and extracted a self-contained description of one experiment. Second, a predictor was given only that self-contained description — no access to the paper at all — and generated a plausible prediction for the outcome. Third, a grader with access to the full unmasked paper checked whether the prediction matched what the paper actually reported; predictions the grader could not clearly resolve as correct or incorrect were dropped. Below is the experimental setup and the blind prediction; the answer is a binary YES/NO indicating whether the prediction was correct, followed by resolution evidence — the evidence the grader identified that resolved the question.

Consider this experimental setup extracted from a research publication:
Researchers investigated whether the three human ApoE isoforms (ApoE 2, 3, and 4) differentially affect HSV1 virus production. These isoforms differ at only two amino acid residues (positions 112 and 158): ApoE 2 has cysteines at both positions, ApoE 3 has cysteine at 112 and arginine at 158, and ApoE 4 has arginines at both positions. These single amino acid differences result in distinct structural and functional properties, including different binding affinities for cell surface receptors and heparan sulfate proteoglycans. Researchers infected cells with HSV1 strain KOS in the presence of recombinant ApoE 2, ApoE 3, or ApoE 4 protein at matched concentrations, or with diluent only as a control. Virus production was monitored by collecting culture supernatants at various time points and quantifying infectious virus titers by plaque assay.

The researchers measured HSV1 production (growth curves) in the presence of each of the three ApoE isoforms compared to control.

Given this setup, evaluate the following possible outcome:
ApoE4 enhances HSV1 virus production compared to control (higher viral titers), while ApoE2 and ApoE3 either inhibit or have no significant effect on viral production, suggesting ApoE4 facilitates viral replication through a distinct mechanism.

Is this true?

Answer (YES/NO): NO